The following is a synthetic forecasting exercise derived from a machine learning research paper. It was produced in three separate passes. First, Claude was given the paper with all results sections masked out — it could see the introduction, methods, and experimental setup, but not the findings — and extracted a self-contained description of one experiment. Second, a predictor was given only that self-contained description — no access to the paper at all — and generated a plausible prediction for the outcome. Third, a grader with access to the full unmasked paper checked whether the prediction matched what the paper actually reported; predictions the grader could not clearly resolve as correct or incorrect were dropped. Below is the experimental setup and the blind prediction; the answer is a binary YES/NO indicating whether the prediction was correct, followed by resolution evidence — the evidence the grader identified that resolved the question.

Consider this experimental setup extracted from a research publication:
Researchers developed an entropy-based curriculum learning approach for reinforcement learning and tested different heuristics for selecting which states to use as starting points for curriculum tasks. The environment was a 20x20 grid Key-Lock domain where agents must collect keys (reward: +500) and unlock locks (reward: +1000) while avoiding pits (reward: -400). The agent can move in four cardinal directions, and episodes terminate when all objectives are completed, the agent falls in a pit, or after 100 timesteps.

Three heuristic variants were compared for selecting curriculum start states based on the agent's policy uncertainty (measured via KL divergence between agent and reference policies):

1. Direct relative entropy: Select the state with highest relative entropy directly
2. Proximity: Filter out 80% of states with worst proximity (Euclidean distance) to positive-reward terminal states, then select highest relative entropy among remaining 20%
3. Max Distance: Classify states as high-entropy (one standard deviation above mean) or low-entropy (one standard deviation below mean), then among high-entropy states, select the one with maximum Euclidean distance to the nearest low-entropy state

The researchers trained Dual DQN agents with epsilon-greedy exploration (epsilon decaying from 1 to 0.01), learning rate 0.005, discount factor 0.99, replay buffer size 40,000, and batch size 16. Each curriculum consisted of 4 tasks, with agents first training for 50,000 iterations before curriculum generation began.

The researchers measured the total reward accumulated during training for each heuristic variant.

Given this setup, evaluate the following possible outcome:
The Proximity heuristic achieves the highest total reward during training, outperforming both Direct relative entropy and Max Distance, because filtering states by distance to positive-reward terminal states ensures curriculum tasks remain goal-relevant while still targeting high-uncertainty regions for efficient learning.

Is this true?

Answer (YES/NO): YES